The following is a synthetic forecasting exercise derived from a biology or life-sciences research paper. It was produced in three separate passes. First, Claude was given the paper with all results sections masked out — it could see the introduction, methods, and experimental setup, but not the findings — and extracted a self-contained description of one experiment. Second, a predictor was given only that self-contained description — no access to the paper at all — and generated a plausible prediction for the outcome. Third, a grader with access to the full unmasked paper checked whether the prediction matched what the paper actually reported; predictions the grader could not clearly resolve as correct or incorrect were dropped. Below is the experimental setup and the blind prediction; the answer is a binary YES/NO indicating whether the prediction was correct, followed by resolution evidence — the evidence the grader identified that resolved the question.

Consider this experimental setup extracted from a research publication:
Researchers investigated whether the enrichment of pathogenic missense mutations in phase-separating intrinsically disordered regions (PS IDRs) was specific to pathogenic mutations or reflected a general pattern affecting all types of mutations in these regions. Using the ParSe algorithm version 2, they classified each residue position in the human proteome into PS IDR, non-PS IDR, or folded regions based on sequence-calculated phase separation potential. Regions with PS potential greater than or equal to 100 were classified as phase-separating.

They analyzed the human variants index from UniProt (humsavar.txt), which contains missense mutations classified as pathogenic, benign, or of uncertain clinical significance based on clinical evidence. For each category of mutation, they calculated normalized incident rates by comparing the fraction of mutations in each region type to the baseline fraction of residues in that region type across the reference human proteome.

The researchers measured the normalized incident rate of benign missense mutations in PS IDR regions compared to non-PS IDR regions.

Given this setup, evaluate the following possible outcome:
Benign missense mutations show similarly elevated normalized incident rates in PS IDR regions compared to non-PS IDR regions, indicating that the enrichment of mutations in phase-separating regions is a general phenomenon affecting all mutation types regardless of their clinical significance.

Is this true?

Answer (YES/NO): NO